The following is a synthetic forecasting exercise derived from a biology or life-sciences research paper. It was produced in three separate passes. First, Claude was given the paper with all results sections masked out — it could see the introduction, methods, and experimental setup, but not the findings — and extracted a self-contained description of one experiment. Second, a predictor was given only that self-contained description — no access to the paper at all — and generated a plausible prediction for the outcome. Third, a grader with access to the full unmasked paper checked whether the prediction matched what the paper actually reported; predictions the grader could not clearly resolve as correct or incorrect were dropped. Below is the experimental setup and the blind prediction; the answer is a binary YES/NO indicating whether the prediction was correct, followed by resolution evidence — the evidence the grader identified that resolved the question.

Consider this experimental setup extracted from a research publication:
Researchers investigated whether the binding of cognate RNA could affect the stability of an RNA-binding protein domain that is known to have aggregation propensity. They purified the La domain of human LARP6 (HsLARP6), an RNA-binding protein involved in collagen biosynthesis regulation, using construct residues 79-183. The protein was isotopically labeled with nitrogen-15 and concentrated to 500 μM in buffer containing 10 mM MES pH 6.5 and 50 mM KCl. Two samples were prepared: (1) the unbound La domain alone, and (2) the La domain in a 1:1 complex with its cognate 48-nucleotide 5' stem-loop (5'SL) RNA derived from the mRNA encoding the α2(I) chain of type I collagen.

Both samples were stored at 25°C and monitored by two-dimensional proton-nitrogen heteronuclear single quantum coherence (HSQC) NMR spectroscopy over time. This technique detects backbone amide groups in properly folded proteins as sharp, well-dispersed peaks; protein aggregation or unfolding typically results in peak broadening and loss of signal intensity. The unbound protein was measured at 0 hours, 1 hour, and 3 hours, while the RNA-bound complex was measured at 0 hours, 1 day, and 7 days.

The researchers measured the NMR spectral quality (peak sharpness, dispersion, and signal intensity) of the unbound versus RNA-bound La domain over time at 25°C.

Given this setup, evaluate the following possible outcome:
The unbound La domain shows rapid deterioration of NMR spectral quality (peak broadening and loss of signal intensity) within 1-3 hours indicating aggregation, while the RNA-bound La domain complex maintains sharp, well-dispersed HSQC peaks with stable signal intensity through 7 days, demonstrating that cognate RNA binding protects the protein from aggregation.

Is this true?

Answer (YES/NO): YES